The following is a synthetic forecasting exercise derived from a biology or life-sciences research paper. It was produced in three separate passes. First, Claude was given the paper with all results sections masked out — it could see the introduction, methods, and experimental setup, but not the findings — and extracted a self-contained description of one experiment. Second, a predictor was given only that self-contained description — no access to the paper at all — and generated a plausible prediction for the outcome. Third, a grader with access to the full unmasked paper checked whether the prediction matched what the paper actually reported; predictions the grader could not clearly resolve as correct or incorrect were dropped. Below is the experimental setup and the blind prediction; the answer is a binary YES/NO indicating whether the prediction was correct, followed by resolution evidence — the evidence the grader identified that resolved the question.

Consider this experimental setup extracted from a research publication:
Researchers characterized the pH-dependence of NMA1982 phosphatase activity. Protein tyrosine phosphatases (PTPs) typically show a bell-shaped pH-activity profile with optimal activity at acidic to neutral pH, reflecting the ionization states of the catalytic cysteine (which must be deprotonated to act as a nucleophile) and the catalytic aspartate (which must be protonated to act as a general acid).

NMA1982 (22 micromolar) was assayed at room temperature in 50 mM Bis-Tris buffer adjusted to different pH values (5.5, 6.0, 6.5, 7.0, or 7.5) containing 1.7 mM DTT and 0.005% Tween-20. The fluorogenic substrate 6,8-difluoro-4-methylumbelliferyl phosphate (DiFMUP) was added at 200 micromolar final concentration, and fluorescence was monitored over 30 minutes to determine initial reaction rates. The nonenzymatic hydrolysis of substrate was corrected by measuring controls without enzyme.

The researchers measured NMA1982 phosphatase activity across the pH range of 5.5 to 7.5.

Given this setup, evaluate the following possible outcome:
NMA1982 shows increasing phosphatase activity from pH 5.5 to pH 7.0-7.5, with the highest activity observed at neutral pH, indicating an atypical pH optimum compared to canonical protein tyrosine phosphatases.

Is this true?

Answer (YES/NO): NO